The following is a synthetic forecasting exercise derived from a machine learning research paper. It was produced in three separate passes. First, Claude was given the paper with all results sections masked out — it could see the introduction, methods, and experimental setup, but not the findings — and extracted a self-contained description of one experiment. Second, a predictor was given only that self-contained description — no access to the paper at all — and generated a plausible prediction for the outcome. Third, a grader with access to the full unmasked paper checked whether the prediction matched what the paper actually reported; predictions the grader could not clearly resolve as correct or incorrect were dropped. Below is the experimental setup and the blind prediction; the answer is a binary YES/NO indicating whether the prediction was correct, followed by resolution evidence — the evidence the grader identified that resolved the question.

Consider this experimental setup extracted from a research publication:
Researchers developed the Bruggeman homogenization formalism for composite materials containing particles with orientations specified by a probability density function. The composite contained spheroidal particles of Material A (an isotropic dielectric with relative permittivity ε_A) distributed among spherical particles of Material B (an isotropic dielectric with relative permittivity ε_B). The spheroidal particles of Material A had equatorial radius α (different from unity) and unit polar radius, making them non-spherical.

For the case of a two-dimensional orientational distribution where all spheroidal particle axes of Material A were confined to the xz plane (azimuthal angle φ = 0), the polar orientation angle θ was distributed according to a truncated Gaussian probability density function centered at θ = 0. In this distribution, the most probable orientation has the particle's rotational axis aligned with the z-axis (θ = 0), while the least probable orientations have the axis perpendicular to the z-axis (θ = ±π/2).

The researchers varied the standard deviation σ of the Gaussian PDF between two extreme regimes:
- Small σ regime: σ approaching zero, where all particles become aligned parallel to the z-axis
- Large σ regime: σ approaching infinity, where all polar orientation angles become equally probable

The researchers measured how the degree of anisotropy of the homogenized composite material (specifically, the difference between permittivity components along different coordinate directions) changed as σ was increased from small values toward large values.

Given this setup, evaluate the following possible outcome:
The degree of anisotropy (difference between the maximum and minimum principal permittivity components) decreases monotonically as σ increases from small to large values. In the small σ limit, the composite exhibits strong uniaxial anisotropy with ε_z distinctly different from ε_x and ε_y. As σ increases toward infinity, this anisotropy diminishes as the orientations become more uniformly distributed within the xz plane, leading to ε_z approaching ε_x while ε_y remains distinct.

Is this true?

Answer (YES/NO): NO